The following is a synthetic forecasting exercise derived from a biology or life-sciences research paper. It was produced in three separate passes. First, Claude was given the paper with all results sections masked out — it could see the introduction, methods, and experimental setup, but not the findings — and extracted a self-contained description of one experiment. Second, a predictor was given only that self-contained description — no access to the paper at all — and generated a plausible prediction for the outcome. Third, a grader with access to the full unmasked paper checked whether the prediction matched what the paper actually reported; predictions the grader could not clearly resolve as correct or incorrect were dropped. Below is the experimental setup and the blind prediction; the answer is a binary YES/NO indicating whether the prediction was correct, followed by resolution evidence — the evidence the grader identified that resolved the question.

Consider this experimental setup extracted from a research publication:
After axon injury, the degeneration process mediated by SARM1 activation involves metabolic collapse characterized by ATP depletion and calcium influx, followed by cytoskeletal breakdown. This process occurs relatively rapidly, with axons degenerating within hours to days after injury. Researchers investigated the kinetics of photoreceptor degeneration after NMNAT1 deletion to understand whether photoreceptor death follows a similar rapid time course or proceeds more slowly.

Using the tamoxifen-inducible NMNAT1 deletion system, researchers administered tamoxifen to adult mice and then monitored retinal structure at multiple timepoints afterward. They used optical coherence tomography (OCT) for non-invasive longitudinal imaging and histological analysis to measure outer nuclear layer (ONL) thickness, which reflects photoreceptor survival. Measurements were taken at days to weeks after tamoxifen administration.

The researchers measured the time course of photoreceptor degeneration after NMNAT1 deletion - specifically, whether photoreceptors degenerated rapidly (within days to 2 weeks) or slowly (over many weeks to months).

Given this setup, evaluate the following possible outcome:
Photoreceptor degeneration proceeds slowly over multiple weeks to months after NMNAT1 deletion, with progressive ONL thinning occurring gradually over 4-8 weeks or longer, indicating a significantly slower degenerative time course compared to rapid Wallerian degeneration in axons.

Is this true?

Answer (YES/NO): NO